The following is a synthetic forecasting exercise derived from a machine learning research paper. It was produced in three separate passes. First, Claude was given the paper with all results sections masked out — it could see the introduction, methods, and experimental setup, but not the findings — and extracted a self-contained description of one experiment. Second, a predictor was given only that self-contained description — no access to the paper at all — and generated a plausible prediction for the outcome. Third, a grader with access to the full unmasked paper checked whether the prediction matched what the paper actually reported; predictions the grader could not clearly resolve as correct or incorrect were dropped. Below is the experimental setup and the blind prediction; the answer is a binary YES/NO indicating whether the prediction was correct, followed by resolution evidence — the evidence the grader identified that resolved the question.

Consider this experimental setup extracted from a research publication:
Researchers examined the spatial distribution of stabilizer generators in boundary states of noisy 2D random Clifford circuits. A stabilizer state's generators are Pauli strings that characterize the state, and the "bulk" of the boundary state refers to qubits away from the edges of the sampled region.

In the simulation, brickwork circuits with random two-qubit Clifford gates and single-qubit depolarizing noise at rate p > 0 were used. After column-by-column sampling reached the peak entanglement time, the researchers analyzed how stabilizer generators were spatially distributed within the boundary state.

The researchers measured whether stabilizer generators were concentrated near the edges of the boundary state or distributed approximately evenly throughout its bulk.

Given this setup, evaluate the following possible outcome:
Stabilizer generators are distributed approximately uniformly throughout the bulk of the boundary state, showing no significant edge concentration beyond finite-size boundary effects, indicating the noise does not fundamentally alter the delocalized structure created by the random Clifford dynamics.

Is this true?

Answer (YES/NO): YES